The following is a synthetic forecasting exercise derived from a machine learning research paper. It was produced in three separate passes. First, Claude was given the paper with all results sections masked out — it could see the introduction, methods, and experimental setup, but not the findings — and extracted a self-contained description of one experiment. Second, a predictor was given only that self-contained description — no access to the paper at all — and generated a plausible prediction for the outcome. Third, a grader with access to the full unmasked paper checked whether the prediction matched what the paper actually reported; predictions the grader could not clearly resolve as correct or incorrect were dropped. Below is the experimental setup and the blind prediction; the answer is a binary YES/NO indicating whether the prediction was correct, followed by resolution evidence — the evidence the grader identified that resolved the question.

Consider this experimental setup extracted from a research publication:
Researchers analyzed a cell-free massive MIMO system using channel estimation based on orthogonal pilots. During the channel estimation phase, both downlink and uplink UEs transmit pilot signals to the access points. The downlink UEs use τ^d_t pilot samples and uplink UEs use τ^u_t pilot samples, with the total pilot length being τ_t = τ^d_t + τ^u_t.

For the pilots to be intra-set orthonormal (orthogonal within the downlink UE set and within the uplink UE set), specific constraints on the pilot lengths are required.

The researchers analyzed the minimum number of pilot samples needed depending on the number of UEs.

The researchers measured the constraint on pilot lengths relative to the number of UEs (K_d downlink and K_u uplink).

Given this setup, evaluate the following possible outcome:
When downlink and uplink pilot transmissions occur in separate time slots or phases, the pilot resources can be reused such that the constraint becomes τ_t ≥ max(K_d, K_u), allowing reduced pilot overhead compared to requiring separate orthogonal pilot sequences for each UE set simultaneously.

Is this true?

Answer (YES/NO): NO